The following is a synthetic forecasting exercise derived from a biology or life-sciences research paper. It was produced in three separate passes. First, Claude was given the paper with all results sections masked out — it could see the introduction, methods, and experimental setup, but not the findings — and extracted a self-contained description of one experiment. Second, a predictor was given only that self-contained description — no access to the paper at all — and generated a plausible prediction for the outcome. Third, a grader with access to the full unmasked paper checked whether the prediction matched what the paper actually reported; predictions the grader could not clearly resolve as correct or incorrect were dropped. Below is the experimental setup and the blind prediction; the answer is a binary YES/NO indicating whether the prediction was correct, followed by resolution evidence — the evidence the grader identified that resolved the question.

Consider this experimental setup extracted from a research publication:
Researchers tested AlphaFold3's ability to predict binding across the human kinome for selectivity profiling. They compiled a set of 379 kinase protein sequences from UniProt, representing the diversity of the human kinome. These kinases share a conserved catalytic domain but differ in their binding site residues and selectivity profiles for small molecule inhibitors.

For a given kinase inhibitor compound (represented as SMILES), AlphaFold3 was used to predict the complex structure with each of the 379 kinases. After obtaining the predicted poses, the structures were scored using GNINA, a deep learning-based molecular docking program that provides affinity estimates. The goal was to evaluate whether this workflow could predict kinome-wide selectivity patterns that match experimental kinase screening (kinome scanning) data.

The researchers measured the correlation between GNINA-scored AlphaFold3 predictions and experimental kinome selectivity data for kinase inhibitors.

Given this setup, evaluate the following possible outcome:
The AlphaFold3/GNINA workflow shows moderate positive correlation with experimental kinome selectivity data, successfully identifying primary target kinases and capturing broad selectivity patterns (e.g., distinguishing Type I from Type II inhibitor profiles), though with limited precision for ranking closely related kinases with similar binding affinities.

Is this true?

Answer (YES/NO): NO